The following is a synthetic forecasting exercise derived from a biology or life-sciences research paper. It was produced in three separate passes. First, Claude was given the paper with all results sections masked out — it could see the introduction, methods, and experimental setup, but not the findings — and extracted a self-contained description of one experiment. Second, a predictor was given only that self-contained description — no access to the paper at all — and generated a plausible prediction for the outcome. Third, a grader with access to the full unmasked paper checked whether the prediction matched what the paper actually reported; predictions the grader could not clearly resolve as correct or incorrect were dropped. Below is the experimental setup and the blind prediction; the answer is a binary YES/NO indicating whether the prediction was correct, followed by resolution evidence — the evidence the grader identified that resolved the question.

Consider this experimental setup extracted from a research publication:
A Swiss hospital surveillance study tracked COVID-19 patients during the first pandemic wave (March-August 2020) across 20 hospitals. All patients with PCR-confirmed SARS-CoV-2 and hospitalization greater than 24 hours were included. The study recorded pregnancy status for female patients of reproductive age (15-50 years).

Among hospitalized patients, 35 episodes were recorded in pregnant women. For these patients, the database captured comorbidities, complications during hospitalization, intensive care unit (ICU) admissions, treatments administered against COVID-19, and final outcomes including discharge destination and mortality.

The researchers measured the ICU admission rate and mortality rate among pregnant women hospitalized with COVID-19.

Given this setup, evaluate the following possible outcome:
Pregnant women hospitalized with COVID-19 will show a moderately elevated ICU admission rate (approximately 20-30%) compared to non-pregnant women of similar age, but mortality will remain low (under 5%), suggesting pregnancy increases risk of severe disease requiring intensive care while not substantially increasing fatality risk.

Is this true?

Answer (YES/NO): NO